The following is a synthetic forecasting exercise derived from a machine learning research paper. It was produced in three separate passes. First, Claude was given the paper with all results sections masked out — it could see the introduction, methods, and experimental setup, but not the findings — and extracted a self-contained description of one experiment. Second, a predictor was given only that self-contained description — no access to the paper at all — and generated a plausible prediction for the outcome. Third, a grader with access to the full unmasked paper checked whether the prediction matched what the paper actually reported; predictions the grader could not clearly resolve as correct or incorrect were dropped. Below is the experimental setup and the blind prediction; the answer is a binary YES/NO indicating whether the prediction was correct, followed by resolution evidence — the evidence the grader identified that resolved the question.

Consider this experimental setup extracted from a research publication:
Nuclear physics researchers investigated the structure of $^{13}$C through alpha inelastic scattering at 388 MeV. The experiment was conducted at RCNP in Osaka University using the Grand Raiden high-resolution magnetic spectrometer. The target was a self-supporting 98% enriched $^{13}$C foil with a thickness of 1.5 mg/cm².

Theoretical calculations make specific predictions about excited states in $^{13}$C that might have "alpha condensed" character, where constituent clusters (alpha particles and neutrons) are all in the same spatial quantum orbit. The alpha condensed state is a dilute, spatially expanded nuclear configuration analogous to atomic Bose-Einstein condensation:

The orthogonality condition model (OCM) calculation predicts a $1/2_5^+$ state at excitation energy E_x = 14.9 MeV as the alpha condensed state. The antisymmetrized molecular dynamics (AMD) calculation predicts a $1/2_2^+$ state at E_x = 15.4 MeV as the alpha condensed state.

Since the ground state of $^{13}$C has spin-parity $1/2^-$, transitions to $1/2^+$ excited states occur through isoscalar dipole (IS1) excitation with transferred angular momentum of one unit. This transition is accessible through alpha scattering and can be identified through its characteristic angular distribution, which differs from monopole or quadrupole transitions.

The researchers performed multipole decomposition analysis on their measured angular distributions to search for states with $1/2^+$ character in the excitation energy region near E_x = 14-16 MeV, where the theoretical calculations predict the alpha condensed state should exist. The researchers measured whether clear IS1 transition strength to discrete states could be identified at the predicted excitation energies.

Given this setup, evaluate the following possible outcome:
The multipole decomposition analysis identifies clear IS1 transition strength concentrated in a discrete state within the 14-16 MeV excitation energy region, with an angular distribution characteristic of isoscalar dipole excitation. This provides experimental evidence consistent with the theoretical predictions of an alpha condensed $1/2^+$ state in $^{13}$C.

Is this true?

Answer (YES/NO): NO